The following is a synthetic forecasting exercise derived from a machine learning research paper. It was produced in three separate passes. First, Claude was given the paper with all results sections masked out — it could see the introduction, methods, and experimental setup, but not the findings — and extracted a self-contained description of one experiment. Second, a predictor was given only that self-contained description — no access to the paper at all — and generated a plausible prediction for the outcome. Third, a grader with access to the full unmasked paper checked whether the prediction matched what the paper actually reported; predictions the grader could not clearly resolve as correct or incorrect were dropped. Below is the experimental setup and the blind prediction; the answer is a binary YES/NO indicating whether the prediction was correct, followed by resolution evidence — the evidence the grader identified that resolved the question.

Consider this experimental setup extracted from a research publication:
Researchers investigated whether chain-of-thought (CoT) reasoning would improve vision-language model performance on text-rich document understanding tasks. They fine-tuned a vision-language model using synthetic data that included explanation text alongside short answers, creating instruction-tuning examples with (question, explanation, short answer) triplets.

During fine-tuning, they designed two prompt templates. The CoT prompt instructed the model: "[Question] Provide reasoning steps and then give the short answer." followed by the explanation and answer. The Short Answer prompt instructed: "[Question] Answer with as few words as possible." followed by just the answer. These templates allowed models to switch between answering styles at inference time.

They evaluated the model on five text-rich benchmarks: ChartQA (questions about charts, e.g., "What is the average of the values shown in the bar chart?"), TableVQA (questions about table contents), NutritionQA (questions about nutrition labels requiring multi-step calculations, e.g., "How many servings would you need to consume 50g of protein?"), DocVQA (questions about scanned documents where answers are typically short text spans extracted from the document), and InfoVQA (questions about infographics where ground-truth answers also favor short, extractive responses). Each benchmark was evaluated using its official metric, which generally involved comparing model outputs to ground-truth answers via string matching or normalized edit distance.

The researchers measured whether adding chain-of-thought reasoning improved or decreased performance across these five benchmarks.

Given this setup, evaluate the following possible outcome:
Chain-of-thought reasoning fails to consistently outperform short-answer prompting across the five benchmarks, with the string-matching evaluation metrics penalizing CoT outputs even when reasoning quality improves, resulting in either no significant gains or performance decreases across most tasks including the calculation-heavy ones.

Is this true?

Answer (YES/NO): NO